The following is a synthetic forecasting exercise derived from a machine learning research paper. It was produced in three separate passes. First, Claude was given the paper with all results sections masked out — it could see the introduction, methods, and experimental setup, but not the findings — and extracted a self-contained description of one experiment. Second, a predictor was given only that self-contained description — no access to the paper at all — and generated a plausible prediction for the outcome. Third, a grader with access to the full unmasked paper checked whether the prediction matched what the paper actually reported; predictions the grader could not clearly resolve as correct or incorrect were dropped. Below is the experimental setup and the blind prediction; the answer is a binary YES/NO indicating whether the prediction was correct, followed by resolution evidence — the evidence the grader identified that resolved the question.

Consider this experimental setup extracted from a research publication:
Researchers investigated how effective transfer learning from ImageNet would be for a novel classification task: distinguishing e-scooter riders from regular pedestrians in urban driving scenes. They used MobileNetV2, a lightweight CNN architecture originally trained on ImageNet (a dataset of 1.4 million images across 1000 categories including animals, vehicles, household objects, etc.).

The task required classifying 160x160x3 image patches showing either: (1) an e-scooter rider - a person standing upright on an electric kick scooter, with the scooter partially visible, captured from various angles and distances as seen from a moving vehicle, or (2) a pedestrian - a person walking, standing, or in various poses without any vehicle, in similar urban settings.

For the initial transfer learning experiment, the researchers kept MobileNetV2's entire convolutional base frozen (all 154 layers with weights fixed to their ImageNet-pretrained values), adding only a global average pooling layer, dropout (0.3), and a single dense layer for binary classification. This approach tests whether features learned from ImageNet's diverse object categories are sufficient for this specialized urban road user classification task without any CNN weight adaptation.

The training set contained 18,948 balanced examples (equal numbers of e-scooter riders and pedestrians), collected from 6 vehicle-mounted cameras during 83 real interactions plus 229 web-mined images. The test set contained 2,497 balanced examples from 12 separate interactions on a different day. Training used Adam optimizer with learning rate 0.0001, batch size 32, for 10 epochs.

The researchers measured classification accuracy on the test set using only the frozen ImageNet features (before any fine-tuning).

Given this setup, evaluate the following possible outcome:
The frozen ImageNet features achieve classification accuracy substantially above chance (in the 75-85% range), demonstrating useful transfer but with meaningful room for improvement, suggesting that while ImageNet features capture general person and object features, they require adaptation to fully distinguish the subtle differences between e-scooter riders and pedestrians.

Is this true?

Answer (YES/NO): NO